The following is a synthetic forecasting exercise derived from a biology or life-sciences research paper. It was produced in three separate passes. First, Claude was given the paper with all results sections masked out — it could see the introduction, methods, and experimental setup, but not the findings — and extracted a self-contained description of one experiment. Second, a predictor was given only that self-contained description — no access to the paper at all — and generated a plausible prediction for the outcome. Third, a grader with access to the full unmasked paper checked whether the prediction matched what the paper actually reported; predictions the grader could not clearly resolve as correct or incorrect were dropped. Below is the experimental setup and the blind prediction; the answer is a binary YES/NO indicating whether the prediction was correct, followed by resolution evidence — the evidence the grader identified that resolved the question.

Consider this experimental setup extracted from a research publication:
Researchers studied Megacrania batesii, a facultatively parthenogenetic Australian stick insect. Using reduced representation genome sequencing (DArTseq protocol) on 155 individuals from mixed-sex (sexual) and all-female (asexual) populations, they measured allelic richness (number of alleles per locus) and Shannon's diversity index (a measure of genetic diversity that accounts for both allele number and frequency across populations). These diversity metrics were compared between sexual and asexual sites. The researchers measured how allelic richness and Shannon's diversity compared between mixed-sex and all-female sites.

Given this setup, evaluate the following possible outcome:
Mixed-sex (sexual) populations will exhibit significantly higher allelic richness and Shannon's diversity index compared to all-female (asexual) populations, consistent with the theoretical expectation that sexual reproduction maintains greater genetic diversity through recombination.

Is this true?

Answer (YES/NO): YES